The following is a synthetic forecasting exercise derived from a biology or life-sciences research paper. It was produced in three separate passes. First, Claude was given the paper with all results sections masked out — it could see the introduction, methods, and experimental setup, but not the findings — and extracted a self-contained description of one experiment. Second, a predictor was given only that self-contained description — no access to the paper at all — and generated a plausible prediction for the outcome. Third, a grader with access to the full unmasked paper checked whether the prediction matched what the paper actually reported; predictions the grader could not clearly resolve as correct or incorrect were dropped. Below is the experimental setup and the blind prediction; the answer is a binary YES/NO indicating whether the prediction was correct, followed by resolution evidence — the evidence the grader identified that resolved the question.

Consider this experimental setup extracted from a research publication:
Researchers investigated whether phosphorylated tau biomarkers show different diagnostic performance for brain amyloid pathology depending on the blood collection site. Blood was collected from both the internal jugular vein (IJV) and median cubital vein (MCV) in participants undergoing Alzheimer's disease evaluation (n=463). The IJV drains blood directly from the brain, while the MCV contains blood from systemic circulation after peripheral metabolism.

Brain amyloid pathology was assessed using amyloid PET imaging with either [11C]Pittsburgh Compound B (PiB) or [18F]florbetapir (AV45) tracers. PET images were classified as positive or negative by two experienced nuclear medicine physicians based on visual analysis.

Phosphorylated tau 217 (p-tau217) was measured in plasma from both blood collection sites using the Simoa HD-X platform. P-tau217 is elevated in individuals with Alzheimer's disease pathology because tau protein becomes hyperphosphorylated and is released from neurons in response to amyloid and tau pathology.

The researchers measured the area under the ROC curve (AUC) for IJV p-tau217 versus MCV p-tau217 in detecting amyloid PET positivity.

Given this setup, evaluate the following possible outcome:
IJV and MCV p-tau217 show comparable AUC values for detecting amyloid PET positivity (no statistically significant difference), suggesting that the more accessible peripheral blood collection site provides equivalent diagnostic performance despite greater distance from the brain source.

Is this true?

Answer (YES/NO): YES